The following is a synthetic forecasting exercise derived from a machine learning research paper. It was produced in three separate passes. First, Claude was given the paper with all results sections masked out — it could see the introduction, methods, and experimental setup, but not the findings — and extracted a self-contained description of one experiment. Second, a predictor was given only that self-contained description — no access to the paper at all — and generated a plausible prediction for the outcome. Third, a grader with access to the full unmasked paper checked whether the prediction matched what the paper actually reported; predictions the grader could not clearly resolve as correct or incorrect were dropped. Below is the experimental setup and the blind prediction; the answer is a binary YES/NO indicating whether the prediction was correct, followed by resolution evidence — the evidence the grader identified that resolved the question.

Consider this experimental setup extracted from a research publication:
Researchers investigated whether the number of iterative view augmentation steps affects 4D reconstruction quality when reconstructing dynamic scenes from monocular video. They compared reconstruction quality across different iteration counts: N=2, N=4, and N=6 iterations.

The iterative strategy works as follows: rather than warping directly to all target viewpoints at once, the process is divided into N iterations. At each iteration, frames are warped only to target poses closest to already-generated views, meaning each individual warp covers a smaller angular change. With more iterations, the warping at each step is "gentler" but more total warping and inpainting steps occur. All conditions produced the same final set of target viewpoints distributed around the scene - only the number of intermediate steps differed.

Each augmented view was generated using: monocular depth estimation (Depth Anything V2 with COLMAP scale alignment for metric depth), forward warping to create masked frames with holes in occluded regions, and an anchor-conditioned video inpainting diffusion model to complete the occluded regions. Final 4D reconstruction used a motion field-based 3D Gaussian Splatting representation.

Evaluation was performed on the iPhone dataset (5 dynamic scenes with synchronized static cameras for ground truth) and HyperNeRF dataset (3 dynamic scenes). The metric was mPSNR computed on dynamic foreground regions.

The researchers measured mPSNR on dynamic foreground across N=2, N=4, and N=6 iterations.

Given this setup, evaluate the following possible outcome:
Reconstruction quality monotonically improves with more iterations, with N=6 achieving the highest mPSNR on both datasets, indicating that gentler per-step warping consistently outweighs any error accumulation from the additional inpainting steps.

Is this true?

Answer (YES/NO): YES